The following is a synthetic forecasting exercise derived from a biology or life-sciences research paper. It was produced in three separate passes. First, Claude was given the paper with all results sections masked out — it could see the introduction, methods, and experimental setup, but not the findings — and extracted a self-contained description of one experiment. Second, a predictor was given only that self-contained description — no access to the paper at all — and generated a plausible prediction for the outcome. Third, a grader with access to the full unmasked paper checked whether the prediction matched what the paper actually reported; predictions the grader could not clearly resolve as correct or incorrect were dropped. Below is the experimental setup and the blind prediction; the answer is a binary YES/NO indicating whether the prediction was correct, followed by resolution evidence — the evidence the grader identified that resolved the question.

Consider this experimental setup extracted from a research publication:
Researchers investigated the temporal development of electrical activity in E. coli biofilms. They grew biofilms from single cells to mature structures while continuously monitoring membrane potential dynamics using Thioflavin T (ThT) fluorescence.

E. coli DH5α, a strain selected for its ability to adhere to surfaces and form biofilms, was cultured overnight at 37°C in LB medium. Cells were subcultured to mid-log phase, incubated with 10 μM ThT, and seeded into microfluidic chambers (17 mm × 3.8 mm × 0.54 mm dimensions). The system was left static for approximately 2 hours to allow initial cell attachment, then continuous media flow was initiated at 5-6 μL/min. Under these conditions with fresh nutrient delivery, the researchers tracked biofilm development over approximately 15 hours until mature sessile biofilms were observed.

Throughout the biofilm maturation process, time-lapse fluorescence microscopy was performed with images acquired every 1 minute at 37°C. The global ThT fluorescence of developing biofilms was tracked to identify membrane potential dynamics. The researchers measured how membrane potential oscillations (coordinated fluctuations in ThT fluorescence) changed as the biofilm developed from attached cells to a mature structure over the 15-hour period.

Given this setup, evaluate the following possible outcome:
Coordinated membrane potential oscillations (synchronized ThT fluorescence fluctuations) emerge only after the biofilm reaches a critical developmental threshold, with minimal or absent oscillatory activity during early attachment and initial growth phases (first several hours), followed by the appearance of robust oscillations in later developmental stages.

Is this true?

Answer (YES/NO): YES